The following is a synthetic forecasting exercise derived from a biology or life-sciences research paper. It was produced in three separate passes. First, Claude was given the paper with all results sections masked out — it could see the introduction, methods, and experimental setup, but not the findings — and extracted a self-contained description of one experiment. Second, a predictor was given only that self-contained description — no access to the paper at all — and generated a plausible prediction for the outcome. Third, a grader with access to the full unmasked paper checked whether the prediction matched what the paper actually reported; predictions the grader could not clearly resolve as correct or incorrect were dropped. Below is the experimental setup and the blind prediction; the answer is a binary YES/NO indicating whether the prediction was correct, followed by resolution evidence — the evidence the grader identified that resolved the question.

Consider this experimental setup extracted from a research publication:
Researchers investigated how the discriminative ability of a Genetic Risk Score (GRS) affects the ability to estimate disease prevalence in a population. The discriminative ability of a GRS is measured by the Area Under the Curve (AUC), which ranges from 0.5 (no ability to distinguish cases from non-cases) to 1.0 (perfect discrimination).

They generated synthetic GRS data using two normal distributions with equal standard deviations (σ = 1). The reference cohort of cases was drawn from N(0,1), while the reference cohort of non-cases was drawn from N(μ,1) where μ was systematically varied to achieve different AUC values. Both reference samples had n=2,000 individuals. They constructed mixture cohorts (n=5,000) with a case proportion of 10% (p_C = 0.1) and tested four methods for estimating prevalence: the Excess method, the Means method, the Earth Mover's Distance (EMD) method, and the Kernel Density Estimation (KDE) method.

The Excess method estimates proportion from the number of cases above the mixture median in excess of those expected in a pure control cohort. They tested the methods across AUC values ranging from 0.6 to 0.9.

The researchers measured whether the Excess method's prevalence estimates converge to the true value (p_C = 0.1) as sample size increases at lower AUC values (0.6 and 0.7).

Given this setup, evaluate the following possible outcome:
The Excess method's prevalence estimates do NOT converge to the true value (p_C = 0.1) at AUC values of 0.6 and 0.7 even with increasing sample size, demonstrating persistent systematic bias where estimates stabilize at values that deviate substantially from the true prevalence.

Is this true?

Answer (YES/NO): YES